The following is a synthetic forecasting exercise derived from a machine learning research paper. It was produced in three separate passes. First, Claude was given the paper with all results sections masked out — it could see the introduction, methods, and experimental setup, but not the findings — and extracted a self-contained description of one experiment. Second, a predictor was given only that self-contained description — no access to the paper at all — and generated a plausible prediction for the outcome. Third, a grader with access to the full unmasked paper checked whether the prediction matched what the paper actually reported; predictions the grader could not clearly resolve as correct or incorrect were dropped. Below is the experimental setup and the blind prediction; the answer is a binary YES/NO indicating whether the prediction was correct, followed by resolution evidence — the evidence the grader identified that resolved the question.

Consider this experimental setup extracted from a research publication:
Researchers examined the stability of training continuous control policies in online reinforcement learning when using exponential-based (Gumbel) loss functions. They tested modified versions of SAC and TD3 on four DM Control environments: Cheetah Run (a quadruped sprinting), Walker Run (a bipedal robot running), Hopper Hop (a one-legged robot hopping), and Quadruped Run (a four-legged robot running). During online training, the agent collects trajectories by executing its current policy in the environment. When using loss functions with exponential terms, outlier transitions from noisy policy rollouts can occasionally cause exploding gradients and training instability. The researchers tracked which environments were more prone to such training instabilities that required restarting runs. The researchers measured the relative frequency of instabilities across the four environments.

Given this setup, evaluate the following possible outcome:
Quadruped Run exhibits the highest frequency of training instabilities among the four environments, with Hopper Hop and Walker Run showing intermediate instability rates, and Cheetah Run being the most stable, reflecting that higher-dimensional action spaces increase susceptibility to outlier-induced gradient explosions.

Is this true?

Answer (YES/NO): NO